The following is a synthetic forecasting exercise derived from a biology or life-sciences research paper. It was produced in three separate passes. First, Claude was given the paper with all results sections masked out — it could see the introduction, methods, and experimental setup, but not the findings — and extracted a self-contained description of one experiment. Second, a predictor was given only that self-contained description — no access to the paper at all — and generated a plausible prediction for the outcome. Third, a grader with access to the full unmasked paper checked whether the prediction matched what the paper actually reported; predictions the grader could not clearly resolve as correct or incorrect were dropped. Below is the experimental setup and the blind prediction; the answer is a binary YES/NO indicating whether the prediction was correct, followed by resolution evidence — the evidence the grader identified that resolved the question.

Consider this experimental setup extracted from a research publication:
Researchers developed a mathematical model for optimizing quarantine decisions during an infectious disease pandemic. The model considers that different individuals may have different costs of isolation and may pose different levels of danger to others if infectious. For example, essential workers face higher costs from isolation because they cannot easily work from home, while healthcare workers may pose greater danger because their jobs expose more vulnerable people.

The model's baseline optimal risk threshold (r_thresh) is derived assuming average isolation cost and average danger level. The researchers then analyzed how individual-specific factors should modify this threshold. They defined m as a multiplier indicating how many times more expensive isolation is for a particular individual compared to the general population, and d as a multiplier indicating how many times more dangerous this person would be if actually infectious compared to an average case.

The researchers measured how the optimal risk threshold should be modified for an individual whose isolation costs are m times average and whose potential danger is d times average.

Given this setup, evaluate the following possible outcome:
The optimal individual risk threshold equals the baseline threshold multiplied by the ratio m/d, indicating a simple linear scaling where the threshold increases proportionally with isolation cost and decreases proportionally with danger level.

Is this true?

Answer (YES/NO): YES